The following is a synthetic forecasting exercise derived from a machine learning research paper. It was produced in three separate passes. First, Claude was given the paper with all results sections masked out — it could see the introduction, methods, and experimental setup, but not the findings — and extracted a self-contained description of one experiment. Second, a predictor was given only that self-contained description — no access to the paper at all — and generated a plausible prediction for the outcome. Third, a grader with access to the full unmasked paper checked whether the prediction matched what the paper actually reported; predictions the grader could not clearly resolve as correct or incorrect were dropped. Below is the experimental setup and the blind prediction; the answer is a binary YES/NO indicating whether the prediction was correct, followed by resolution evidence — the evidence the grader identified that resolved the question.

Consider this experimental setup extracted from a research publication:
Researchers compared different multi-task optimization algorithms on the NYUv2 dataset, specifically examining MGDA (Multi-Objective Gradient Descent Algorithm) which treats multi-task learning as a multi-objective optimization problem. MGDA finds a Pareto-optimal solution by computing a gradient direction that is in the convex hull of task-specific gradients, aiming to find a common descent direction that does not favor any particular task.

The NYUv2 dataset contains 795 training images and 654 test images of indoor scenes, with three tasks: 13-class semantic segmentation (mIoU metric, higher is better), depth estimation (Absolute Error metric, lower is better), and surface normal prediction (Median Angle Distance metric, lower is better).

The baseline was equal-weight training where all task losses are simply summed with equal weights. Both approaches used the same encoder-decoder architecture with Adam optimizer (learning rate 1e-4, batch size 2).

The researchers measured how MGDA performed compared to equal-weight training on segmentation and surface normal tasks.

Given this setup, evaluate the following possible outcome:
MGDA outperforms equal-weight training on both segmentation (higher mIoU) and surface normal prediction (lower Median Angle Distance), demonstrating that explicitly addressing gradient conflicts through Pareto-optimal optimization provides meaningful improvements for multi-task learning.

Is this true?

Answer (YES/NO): NO